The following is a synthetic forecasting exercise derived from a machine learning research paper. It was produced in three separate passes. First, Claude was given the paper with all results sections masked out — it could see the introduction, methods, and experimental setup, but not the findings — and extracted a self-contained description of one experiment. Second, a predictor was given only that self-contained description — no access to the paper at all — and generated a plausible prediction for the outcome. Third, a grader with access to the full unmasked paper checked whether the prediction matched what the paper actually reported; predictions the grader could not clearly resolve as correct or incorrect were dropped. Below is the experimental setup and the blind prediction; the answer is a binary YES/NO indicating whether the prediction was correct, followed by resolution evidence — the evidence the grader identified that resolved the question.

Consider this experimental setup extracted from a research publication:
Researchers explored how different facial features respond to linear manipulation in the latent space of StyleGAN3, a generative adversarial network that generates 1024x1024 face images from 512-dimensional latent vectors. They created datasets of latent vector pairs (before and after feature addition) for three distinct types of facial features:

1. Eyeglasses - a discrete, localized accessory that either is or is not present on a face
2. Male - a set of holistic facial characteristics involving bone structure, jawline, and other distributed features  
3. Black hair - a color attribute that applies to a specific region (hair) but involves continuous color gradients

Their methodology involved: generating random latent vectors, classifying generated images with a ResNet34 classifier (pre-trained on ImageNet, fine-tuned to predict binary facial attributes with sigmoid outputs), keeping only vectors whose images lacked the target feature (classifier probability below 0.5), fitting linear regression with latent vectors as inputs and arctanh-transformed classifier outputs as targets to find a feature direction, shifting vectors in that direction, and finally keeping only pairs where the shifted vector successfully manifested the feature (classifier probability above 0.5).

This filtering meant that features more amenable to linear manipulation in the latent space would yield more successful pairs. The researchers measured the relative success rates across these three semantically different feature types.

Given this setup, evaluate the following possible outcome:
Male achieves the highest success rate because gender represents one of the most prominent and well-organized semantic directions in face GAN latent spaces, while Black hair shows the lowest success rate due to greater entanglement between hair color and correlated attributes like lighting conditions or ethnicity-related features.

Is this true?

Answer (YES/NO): NO